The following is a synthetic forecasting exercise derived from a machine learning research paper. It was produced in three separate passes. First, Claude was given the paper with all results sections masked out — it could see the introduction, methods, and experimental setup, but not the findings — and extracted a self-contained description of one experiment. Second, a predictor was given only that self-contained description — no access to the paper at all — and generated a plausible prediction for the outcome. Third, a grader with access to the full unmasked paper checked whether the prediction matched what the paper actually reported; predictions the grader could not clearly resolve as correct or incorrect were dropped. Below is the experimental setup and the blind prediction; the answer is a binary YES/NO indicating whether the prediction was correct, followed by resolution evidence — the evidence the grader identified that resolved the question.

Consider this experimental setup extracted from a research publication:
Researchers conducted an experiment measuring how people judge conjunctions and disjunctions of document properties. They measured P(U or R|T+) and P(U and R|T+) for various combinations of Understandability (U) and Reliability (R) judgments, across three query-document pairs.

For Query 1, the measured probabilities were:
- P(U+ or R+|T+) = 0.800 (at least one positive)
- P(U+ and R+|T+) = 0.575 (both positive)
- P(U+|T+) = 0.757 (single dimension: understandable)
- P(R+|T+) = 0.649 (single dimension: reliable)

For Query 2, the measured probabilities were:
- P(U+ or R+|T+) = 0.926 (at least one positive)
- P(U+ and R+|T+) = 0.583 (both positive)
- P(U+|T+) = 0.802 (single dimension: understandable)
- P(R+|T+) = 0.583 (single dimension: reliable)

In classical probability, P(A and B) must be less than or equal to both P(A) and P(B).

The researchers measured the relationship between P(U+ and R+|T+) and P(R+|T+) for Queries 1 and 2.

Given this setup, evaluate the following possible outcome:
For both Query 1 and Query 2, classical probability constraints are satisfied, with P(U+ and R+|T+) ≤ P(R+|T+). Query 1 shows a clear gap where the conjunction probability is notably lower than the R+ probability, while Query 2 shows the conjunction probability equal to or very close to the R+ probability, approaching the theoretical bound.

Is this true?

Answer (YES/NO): YES